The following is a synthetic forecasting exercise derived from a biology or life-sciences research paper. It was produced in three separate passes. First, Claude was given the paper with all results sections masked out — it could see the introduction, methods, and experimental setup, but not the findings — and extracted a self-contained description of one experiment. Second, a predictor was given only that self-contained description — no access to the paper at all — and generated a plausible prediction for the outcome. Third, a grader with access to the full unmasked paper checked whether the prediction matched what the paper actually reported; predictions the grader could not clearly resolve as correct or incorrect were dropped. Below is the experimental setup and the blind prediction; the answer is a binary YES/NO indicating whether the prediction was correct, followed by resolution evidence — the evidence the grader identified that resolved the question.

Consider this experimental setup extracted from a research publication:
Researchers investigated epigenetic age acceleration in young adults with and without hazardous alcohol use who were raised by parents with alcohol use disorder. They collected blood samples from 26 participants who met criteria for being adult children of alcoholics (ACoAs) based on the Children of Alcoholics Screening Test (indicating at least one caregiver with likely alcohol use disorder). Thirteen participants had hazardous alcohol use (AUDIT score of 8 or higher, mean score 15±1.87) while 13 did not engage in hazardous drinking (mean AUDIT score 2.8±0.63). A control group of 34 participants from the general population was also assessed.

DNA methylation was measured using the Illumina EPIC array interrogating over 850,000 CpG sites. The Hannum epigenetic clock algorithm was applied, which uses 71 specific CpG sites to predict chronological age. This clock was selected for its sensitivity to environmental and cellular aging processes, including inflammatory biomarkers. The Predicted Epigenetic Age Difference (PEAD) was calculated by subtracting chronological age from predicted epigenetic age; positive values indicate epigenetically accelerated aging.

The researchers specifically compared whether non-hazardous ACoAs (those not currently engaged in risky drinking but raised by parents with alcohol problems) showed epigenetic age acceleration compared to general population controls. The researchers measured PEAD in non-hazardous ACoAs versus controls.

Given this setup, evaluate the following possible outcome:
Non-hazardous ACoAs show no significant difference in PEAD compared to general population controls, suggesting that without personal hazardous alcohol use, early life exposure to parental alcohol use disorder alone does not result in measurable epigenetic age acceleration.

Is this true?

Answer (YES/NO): YES